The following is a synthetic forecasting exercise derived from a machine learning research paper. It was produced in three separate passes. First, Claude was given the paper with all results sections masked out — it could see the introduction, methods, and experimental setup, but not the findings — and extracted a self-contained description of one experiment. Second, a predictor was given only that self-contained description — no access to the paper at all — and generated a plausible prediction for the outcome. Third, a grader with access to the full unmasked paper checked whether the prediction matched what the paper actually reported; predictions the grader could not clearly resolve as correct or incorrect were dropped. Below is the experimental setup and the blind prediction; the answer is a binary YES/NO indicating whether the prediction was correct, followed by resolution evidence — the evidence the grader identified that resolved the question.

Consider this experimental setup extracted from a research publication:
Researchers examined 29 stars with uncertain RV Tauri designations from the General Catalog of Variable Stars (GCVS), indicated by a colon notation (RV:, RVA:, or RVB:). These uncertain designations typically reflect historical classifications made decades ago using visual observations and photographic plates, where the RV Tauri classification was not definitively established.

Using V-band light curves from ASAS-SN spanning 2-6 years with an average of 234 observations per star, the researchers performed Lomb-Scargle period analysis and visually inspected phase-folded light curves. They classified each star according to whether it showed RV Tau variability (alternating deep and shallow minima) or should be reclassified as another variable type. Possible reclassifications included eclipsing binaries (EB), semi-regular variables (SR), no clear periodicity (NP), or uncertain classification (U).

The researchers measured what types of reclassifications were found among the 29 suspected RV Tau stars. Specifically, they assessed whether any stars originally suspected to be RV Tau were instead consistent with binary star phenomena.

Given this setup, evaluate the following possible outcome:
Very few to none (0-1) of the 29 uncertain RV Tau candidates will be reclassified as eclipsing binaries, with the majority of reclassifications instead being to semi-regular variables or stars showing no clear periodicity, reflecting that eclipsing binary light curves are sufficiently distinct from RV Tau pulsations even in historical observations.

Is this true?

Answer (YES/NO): NO